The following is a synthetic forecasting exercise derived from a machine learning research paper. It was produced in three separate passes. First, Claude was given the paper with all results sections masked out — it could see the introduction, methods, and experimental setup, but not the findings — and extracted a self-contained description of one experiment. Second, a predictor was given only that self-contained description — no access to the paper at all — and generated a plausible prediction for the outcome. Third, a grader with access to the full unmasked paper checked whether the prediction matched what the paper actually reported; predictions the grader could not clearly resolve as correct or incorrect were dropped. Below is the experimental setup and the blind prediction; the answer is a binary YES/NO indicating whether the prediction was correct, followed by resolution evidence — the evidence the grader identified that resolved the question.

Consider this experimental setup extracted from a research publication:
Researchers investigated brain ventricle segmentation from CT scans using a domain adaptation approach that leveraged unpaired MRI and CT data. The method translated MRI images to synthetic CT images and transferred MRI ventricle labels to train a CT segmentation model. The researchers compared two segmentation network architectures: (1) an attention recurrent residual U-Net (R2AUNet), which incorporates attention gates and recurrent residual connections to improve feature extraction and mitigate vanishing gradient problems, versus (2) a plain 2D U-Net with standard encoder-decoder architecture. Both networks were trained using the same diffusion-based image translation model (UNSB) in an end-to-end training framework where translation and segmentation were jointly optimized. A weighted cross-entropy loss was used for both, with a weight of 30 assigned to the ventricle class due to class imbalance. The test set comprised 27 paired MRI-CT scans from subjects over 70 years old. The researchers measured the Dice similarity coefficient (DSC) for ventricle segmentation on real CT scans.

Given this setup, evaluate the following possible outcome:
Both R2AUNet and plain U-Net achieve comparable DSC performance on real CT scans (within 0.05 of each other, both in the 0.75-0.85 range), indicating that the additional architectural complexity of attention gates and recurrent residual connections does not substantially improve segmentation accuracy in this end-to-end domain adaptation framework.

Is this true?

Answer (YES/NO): NO